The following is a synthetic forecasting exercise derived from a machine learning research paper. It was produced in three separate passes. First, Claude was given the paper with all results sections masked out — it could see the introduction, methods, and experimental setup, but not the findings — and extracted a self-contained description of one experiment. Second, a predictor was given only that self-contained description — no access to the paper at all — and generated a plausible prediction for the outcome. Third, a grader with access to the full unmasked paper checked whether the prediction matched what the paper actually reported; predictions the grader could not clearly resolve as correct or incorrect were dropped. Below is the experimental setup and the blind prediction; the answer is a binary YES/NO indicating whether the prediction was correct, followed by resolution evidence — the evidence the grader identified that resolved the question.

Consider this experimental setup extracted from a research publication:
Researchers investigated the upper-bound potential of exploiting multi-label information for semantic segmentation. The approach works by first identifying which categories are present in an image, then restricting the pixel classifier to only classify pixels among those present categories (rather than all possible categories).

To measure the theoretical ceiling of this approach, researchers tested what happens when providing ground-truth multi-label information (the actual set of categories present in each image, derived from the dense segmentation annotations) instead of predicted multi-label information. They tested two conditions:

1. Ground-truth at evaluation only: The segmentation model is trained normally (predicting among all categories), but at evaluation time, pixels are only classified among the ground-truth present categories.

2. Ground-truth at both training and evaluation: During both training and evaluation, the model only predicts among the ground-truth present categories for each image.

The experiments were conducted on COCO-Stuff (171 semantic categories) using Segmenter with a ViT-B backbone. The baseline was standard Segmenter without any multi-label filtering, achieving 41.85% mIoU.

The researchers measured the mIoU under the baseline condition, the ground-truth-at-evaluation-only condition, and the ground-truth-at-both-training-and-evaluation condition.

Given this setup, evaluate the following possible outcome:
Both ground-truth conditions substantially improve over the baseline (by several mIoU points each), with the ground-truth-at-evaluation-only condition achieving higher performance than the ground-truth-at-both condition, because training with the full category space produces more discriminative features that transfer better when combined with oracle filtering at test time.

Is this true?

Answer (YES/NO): NO